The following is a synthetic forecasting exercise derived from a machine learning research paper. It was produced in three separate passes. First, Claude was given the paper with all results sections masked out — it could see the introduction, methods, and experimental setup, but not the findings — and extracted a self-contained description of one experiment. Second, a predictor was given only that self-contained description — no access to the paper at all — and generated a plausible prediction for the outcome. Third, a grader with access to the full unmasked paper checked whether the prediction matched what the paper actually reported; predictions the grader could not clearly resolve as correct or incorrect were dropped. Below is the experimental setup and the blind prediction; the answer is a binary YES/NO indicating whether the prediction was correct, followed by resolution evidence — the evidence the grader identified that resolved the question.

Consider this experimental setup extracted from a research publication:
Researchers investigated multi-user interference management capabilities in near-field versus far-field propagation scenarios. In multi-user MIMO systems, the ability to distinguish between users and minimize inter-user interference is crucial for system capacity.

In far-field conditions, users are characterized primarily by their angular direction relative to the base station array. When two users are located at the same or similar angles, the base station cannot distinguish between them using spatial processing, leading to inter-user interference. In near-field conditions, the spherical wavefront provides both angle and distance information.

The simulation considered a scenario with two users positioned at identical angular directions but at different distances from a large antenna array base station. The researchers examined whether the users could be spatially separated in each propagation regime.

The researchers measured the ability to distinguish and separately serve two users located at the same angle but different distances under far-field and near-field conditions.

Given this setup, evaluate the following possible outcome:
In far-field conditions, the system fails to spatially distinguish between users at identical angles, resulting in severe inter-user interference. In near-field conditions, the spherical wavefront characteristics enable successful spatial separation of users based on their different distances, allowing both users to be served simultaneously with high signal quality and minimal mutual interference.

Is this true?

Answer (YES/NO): YES